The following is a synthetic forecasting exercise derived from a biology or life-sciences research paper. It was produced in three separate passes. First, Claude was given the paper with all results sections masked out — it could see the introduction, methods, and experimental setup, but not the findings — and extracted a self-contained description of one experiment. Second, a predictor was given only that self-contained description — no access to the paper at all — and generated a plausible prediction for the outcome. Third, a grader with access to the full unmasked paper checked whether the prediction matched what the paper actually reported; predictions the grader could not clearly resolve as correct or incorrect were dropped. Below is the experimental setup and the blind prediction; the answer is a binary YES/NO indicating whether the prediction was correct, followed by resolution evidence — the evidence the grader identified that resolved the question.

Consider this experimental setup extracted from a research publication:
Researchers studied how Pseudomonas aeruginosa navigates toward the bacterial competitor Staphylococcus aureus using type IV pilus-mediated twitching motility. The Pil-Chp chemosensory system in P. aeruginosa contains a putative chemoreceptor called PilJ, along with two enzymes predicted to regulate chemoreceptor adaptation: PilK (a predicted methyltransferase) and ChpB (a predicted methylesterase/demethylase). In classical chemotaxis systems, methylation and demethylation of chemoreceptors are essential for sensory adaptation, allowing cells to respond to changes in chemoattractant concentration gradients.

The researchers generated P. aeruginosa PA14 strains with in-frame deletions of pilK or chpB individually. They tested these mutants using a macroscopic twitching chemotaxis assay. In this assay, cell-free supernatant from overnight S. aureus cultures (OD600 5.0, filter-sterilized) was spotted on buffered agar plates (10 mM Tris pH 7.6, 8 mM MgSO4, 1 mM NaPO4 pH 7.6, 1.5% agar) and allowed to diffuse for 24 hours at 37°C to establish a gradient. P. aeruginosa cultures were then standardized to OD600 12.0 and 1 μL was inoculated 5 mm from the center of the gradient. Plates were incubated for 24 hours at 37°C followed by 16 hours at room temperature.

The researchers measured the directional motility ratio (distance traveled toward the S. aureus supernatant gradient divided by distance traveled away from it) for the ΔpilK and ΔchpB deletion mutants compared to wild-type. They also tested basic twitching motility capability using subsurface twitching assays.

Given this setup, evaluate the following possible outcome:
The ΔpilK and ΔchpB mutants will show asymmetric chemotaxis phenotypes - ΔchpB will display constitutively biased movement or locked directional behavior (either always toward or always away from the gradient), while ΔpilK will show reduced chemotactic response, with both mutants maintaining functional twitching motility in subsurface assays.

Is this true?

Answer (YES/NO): NO